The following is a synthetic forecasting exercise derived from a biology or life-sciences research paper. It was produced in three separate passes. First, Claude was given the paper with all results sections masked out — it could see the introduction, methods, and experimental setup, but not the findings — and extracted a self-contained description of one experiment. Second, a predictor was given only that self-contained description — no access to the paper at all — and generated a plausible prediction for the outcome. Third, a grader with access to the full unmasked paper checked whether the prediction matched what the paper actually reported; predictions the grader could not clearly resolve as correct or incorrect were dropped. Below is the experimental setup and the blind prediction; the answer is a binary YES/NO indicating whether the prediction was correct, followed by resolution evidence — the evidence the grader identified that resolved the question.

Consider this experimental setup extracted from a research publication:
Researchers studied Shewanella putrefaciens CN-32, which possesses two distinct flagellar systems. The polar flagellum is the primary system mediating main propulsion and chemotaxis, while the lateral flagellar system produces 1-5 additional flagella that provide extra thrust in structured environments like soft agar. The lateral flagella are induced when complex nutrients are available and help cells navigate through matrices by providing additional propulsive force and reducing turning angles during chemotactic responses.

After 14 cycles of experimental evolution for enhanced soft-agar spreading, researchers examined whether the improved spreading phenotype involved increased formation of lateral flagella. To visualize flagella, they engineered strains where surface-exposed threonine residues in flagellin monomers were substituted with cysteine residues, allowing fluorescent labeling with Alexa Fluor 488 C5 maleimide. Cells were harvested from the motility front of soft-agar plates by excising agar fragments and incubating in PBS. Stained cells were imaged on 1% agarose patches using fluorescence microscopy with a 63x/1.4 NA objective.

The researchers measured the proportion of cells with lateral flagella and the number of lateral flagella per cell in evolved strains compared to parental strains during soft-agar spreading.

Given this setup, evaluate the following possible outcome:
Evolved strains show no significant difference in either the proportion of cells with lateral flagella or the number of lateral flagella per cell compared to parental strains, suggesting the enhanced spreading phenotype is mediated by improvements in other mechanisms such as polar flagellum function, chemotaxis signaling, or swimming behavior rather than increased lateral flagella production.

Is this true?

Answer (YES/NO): YES